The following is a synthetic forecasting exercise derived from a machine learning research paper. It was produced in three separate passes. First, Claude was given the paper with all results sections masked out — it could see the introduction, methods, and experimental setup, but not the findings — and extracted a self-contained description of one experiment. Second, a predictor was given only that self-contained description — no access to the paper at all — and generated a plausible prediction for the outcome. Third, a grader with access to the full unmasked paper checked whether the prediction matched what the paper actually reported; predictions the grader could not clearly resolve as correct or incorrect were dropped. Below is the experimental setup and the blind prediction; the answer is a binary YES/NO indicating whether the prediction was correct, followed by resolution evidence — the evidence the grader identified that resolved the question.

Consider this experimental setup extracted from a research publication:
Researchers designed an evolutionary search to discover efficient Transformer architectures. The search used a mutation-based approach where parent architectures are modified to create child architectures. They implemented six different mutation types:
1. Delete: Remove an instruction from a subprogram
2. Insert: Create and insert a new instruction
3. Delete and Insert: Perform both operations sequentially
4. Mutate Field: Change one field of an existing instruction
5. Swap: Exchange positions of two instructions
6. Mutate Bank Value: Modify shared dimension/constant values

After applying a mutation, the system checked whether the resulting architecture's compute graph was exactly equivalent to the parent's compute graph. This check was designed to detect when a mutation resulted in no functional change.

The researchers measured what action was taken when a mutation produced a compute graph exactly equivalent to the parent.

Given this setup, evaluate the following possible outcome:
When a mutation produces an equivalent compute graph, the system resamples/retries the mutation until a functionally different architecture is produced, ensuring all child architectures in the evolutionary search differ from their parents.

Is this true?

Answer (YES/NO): YES